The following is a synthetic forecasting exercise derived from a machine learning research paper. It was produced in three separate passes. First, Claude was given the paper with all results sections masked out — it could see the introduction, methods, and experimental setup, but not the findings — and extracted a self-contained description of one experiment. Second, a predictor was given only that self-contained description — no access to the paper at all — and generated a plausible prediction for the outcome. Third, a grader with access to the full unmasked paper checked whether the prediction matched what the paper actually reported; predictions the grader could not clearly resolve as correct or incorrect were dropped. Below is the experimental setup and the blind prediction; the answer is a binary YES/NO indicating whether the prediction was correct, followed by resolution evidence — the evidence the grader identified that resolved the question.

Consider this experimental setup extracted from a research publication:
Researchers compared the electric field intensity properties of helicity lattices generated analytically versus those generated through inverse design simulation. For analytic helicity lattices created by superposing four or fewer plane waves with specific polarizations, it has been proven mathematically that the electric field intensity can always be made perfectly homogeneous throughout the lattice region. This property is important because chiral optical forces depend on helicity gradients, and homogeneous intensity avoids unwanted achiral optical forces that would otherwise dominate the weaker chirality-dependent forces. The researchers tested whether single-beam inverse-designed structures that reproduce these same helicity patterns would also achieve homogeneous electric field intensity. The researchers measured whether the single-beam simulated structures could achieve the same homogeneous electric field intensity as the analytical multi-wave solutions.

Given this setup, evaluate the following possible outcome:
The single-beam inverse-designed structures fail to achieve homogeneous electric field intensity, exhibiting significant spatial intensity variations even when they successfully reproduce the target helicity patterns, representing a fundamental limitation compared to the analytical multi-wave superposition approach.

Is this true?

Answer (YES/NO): NO